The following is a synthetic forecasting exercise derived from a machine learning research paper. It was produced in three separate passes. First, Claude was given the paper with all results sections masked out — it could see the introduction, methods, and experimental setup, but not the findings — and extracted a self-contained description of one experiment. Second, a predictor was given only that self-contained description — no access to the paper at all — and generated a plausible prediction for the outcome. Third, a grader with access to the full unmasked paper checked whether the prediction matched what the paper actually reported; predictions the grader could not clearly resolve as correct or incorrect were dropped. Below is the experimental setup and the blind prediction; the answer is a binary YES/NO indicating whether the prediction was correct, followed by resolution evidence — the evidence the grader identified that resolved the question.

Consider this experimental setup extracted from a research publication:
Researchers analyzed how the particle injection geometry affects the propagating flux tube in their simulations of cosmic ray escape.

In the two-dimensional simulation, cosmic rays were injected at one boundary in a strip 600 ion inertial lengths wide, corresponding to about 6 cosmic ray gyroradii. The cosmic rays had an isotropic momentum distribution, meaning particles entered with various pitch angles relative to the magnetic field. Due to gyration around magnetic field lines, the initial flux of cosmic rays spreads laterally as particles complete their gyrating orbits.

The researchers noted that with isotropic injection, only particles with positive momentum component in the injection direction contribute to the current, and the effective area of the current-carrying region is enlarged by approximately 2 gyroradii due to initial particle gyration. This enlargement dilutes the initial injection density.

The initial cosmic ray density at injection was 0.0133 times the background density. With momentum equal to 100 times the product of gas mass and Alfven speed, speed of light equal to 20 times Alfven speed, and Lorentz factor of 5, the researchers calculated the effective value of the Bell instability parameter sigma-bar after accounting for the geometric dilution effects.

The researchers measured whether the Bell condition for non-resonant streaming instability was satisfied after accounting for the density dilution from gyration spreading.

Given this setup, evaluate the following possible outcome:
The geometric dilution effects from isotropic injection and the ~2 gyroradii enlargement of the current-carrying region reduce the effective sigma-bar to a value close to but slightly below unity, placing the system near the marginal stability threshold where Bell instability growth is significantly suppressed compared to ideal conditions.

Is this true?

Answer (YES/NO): NO